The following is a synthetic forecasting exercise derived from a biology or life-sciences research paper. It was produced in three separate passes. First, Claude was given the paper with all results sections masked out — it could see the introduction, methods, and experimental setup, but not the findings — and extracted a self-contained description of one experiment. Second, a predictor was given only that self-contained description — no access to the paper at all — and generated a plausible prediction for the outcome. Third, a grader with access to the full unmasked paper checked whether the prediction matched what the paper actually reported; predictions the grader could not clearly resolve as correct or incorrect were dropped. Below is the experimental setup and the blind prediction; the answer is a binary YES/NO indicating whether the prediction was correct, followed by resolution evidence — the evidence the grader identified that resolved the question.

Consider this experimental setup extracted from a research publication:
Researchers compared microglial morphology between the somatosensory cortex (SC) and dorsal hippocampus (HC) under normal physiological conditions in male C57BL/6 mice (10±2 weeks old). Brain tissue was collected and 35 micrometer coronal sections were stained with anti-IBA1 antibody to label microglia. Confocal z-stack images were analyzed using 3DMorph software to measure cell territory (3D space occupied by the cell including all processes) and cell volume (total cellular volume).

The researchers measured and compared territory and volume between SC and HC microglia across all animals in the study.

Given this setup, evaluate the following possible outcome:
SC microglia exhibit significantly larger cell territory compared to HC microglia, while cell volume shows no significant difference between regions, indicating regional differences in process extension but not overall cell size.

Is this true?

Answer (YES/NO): NO